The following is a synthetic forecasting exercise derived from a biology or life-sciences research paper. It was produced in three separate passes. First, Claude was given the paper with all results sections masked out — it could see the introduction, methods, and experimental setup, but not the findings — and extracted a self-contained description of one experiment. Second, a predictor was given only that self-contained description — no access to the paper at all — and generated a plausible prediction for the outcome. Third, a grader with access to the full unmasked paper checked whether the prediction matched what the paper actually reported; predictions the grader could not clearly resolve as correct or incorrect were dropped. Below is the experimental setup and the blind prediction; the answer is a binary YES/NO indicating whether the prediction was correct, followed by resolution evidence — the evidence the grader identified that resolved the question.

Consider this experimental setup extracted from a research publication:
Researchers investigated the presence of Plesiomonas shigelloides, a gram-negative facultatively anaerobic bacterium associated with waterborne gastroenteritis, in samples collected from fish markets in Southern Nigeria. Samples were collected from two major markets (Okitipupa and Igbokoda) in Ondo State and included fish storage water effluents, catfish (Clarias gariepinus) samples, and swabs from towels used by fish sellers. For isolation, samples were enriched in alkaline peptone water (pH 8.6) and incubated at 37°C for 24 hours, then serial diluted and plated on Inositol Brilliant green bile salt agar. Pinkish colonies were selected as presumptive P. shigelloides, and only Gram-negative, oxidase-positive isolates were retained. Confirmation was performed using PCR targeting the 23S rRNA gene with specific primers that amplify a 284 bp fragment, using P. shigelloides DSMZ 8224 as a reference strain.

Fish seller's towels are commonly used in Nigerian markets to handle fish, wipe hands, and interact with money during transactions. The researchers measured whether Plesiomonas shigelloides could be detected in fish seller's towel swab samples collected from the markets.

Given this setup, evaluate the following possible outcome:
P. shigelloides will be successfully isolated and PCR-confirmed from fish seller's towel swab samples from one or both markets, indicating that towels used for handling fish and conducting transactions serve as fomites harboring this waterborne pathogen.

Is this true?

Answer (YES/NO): YES